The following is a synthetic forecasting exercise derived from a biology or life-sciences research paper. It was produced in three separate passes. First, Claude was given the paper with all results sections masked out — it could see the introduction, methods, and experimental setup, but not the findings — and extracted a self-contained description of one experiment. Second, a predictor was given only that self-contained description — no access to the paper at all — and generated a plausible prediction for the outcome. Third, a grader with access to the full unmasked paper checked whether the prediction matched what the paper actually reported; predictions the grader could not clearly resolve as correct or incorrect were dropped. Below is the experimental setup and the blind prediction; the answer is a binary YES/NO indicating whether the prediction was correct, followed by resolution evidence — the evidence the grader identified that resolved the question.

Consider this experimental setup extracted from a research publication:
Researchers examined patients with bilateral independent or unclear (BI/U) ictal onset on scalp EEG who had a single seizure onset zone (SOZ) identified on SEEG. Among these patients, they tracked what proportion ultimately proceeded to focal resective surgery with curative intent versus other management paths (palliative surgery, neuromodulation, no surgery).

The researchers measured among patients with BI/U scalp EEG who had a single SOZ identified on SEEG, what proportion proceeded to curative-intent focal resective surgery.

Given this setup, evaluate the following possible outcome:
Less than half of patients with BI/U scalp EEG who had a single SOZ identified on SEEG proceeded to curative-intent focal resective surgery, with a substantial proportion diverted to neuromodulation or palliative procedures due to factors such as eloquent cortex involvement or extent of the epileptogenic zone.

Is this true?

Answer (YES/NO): NO